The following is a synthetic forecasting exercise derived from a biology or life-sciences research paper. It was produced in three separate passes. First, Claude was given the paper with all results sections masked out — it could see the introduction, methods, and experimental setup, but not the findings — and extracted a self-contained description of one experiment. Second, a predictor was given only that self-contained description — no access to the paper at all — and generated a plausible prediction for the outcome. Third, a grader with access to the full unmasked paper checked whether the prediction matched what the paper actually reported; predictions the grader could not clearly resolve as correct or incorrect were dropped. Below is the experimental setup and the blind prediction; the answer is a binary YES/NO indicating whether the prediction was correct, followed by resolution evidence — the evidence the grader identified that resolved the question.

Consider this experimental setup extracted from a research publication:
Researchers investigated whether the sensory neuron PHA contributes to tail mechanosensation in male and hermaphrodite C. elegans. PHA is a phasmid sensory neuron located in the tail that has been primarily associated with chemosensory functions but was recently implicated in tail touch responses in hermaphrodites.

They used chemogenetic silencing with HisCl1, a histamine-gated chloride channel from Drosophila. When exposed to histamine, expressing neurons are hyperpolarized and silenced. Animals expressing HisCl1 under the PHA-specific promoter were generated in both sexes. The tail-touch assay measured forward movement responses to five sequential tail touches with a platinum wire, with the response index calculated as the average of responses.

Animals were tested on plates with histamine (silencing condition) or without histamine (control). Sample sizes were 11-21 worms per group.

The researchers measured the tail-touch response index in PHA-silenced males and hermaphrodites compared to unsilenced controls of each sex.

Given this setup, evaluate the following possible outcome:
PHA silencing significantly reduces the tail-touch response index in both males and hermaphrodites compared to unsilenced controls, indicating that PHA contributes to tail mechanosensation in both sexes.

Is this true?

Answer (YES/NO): NO